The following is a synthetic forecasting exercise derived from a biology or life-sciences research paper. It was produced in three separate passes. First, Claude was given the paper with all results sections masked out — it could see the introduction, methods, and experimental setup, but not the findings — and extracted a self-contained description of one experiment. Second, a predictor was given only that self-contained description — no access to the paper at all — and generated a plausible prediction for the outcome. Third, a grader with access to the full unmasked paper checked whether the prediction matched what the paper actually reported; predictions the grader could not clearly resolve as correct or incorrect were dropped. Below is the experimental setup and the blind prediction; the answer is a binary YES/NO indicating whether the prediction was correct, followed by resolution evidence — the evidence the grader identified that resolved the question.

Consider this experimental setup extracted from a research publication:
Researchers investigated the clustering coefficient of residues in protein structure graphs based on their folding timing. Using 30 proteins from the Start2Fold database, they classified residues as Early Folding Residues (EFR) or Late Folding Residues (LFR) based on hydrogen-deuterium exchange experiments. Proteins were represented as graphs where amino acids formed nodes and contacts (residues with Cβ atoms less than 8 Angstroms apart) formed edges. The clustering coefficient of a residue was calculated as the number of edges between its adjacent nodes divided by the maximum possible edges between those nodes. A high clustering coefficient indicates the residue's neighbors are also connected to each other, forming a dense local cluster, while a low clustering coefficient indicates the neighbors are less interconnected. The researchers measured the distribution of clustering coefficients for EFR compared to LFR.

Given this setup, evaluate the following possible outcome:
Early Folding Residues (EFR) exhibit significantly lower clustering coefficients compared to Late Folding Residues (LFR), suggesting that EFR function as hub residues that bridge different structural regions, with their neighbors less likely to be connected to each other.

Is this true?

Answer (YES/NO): YES